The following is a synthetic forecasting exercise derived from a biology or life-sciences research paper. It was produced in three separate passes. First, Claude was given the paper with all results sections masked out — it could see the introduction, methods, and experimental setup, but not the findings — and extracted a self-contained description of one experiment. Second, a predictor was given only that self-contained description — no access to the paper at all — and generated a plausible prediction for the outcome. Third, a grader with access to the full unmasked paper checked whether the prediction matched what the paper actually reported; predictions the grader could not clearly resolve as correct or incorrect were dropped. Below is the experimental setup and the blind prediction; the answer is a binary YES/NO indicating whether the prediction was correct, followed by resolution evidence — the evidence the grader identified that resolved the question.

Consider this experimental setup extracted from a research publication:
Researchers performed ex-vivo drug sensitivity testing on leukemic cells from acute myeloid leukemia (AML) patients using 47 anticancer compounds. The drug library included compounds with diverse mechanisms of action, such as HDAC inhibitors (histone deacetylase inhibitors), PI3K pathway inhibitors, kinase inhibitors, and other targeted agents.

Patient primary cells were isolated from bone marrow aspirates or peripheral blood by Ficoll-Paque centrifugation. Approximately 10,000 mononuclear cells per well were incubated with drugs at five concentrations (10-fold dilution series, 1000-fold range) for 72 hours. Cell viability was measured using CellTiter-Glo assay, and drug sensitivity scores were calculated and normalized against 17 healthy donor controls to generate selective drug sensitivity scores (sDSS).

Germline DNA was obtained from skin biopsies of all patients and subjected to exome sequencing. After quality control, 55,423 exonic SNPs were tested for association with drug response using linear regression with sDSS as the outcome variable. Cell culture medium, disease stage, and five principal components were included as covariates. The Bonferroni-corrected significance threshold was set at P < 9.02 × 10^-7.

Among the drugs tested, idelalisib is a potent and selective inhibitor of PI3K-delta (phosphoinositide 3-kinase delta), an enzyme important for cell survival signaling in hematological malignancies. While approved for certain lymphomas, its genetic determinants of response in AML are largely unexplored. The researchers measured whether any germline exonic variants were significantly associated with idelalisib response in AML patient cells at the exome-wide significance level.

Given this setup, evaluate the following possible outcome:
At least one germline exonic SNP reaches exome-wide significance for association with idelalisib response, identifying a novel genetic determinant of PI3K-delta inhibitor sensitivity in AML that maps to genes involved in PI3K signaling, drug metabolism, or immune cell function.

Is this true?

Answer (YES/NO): NO